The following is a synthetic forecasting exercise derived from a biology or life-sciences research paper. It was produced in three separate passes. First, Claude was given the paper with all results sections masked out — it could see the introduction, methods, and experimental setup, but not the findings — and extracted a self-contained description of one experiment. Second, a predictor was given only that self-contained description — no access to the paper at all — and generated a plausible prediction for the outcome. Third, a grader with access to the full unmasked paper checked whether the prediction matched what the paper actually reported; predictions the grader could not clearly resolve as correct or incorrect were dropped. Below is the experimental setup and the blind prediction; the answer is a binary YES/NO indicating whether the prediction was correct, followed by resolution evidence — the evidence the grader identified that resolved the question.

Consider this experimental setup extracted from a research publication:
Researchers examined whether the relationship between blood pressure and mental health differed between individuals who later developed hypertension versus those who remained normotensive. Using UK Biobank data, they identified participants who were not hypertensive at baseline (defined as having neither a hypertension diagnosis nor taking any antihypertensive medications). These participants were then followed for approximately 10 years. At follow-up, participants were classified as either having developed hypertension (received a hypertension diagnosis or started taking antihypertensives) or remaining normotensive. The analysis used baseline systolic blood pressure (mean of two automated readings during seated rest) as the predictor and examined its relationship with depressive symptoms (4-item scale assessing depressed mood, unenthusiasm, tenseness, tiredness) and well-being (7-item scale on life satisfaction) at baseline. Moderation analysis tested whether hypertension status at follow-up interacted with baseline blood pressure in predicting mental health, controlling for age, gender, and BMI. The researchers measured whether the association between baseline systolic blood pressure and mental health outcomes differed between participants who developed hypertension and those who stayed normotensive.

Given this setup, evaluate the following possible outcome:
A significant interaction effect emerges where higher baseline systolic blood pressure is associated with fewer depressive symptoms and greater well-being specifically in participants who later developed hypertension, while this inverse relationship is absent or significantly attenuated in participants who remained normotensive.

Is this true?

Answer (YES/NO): NO